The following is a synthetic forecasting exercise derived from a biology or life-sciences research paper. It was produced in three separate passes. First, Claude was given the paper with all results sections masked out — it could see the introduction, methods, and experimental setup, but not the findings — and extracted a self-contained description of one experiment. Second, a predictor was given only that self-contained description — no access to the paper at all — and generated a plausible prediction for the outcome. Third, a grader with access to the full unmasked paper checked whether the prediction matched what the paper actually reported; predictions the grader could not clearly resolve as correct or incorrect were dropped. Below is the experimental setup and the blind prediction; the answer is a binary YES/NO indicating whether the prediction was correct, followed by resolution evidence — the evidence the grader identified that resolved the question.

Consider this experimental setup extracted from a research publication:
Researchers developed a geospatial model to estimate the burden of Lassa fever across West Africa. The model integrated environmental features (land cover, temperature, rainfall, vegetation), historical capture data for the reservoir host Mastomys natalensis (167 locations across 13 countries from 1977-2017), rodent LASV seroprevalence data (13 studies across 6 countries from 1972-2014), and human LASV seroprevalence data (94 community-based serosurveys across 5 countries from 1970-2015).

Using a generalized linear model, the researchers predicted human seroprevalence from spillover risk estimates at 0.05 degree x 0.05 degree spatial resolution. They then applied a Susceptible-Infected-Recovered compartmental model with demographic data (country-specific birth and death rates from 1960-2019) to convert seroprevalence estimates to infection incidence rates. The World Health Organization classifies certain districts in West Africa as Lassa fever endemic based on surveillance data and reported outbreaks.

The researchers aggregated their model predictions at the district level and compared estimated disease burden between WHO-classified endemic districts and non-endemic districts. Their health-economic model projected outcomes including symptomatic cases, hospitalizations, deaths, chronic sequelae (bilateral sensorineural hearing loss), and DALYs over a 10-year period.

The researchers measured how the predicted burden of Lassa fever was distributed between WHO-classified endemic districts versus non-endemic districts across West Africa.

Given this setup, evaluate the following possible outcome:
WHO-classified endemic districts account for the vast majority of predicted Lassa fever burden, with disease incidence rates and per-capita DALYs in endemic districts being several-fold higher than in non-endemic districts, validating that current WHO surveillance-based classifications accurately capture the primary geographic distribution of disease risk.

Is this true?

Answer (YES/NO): NO